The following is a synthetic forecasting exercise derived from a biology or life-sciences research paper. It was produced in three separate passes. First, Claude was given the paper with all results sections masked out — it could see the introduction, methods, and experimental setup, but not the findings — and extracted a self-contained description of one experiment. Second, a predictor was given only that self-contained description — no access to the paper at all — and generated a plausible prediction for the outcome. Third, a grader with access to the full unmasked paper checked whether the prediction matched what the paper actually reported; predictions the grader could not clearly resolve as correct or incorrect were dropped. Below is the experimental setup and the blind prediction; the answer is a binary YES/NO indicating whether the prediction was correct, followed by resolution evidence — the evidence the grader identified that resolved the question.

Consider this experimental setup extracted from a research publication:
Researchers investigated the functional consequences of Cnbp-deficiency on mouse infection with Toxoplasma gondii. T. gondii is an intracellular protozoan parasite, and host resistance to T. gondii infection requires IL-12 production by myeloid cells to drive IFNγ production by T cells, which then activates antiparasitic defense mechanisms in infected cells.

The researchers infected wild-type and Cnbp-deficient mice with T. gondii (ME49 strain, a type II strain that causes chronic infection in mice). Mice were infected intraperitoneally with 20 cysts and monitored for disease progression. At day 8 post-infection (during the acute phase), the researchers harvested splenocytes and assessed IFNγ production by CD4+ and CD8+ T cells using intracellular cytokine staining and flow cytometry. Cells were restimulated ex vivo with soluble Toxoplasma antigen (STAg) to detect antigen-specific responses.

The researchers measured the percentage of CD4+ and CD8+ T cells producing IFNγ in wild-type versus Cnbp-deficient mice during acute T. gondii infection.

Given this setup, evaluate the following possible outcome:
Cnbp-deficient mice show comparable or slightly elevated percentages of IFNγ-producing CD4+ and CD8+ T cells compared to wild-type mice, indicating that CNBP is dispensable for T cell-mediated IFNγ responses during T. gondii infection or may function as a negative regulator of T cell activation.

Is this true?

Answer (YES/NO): NO